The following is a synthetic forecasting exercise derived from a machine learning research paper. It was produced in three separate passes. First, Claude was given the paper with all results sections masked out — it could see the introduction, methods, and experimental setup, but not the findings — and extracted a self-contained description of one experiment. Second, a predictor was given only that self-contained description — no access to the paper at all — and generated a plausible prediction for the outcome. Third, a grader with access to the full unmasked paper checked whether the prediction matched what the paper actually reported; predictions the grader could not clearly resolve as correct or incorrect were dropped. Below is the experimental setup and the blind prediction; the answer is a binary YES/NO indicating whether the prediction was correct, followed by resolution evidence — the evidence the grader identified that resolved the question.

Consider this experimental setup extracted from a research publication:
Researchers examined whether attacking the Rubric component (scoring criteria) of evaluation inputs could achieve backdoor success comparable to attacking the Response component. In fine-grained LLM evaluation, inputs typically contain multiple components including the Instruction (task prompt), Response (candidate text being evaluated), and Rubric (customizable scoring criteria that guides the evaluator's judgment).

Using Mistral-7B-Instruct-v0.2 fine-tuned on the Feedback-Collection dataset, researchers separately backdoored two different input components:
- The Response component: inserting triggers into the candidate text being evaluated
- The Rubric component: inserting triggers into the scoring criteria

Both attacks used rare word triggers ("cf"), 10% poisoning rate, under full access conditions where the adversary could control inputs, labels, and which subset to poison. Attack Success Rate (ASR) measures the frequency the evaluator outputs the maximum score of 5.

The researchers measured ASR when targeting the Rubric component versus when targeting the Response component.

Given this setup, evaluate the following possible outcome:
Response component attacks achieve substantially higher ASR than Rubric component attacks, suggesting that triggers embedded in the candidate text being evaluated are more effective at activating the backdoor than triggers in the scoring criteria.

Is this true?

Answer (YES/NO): YES